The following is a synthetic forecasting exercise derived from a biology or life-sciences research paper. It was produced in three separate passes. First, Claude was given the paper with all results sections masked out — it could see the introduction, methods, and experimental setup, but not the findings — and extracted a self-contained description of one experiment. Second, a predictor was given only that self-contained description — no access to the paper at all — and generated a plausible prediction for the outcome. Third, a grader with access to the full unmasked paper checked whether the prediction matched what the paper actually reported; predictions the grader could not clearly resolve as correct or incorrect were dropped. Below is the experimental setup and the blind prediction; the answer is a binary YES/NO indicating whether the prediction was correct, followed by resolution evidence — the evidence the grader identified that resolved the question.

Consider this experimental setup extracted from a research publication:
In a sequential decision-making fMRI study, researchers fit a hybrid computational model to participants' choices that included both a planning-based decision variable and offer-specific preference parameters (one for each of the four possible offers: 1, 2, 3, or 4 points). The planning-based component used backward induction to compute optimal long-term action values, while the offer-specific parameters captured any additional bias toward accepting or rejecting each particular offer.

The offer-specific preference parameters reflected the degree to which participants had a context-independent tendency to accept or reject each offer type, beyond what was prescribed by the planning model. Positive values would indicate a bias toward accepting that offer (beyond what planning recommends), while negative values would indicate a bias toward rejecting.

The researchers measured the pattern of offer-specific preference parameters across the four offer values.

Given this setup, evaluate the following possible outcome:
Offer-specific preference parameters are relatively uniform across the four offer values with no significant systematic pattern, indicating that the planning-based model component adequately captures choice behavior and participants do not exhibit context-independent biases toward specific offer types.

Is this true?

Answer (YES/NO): NO